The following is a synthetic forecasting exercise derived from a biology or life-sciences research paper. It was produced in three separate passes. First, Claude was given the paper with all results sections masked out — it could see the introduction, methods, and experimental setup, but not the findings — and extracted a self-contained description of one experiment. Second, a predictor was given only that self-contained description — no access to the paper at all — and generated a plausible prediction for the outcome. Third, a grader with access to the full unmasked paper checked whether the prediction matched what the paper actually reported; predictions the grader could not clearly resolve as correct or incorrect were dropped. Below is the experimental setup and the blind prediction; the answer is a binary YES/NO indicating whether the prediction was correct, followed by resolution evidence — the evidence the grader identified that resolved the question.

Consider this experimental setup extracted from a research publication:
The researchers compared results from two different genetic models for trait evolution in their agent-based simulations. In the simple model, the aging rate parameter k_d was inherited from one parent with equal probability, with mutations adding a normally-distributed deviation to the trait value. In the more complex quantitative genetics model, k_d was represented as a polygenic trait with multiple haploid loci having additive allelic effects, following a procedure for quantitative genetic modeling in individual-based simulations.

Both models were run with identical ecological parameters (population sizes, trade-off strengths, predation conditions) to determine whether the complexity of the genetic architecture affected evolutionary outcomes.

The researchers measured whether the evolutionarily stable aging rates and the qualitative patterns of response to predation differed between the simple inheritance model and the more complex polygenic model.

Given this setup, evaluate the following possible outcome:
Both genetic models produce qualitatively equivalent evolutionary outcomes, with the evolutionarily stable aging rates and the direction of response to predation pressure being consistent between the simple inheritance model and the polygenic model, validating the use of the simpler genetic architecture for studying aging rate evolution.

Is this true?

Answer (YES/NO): YES